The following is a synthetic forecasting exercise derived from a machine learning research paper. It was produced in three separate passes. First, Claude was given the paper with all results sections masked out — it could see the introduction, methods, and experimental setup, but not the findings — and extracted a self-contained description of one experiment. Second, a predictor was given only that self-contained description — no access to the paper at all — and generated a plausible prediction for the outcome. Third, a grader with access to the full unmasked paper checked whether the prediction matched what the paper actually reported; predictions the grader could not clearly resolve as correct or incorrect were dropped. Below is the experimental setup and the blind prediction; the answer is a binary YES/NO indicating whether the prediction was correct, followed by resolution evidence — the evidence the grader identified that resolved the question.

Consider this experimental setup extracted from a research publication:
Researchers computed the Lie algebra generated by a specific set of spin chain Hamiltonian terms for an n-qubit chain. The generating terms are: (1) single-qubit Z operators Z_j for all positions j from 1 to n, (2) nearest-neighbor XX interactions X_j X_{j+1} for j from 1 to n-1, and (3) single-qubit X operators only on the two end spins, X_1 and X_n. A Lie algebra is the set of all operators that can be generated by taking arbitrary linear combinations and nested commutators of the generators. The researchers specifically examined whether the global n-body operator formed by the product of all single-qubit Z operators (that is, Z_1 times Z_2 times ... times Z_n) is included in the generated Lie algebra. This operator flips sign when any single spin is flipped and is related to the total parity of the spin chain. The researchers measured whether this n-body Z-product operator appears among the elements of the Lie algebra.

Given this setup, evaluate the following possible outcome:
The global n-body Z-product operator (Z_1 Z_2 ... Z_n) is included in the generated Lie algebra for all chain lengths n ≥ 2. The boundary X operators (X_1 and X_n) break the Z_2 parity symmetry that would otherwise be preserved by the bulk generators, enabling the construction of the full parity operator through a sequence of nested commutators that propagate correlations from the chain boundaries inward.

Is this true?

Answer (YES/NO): YES